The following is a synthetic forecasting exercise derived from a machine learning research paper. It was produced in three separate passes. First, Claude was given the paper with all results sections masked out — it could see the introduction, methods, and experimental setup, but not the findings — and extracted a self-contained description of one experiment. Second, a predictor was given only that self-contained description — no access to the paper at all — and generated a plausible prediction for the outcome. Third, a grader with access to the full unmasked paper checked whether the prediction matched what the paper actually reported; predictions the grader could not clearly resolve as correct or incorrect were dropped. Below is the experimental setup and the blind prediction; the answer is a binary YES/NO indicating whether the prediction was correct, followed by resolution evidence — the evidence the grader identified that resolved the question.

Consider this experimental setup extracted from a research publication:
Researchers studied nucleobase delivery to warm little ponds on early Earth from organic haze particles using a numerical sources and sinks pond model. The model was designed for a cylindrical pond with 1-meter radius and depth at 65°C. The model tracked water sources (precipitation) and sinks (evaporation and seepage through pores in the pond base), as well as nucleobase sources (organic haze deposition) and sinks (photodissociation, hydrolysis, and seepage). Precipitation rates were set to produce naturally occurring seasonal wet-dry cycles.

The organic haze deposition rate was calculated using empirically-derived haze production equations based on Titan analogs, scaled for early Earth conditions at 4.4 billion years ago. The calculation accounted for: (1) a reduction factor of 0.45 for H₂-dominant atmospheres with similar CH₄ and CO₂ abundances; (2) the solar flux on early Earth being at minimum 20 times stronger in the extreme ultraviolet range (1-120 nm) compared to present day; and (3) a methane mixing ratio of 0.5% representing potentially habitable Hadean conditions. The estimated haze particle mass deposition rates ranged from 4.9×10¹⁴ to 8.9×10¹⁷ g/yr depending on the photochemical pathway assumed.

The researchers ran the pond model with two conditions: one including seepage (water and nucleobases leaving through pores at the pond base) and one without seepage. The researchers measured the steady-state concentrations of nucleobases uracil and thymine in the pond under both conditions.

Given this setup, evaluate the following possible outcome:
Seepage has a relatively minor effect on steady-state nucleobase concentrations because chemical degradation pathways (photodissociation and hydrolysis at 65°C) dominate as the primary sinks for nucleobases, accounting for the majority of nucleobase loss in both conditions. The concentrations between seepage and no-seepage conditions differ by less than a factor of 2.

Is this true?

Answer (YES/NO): NO